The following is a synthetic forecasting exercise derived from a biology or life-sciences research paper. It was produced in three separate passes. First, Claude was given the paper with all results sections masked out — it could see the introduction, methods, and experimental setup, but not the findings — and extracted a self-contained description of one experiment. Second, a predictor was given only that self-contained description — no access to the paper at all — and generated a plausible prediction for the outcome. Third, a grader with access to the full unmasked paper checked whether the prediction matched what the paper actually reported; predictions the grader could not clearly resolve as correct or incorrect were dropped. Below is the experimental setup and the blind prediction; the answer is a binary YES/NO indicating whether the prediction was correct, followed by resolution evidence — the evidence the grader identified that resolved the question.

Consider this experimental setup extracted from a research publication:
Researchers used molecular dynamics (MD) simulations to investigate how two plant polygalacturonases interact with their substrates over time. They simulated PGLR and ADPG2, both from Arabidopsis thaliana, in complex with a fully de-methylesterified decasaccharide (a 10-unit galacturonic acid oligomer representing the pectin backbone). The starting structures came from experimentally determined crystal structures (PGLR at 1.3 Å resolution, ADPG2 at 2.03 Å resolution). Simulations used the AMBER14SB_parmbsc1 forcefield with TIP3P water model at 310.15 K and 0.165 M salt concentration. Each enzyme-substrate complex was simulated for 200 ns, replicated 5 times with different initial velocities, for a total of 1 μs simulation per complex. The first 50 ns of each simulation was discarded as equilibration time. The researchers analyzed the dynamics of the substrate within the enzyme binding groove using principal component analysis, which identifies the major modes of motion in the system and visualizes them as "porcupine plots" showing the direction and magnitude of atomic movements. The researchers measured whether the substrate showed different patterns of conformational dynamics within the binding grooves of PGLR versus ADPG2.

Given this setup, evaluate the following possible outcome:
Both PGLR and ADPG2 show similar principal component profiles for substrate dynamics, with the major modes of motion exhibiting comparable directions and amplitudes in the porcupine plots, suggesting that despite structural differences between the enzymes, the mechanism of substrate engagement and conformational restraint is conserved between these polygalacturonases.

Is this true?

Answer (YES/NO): NO